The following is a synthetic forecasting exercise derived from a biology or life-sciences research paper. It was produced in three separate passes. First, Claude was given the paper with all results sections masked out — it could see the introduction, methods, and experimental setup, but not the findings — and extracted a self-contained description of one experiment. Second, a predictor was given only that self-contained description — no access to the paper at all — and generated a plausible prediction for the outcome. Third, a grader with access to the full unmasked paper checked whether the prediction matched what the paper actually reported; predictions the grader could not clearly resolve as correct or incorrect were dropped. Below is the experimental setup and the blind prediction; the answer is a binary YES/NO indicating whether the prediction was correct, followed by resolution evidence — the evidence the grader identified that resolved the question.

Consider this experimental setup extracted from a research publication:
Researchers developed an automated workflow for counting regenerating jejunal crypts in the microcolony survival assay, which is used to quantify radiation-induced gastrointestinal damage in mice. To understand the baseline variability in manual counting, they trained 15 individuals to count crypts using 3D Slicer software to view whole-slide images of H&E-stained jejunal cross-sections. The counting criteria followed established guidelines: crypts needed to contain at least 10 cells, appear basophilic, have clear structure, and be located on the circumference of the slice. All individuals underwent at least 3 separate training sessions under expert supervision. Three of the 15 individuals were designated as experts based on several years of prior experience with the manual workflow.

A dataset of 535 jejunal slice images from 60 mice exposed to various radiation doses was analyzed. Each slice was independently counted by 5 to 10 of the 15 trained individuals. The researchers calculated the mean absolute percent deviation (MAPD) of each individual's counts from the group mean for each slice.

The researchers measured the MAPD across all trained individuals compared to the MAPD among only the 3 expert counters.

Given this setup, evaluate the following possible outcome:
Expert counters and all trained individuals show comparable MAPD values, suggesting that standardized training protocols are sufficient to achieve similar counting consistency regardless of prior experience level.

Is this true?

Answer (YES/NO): NO